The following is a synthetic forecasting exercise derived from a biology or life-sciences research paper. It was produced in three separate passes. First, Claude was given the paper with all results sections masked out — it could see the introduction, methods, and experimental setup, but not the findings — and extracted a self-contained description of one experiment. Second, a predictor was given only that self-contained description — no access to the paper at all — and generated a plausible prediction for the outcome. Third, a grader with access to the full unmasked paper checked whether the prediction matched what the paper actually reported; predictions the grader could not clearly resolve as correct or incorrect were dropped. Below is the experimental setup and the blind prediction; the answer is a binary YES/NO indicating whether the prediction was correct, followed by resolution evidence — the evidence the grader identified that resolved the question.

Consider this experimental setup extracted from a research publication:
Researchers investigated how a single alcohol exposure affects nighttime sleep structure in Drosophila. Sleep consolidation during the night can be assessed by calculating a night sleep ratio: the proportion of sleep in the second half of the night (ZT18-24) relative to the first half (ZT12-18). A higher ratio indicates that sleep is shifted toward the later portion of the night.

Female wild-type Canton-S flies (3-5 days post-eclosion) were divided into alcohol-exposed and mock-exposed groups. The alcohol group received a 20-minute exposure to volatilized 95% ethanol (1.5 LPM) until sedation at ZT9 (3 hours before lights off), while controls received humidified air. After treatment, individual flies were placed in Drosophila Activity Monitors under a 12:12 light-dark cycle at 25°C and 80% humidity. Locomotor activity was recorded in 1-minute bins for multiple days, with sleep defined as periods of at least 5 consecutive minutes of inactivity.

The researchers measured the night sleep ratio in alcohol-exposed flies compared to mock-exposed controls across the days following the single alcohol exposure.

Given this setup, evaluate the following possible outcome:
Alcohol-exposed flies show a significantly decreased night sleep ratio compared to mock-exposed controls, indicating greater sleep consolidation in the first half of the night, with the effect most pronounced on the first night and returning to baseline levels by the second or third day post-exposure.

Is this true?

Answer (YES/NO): NO